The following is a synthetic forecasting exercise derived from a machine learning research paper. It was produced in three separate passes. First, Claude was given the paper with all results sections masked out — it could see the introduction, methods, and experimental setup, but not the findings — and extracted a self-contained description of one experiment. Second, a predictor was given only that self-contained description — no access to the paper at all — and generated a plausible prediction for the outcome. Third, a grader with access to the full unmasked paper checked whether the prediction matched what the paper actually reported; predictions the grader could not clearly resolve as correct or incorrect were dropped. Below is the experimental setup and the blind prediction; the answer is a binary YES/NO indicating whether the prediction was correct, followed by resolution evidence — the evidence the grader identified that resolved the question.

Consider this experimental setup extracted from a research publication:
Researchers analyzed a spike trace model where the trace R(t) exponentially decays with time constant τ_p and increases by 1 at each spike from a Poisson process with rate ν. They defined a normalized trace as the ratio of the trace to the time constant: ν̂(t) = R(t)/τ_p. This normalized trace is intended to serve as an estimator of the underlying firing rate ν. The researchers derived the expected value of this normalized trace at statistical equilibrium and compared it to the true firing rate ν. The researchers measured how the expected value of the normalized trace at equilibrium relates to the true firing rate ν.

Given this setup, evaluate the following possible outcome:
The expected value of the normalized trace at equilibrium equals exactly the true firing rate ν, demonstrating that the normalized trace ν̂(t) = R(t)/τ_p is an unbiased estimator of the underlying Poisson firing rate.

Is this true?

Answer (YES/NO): YES